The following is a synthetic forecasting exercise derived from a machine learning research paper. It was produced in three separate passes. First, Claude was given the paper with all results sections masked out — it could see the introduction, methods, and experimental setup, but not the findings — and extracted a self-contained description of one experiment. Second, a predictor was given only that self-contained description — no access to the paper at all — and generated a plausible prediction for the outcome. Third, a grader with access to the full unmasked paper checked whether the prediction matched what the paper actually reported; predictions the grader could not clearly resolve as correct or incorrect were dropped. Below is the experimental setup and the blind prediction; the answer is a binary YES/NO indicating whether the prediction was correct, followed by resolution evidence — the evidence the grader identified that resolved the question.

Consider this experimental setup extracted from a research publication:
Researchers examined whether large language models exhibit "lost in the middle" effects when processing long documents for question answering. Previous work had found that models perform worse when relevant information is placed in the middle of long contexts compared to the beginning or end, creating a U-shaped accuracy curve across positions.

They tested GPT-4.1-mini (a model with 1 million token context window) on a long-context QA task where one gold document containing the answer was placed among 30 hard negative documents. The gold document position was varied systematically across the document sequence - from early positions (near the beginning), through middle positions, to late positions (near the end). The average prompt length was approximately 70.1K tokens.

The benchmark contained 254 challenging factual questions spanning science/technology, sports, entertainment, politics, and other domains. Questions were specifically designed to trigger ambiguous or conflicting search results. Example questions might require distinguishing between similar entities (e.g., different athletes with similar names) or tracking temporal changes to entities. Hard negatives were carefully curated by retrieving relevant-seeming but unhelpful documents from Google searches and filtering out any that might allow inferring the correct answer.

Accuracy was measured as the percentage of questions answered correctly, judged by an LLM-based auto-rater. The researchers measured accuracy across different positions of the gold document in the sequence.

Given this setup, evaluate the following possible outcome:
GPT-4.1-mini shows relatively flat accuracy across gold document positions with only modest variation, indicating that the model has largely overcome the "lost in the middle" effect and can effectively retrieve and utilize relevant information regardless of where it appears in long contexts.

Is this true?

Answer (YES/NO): NO